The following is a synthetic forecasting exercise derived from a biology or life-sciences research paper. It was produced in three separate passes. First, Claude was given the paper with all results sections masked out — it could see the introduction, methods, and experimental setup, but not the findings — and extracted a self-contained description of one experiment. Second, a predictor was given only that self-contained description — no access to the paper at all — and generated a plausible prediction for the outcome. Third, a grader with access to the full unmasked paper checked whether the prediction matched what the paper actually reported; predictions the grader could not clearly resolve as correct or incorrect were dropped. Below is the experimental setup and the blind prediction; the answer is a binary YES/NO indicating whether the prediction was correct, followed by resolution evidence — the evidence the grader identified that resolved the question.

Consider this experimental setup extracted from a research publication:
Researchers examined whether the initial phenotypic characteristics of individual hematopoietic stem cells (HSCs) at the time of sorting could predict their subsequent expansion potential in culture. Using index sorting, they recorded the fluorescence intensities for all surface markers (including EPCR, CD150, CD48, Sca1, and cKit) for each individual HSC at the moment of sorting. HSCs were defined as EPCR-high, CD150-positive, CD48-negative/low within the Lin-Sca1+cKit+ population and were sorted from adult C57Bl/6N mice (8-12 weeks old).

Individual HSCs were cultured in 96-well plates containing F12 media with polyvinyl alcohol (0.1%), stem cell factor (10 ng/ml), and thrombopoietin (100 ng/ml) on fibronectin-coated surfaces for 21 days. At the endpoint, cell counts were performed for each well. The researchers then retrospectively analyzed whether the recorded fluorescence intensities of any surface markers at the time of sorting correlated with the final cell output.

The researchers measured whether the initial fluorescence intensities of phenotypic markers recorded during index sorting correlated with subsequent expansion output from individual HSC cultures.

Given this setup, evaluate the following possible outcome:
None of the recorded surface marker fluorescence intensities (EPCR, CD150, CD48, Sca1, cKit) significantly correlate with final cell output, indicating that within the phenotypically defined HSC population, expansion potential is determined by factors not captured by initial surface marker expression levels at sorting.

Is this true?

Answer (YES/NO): NO